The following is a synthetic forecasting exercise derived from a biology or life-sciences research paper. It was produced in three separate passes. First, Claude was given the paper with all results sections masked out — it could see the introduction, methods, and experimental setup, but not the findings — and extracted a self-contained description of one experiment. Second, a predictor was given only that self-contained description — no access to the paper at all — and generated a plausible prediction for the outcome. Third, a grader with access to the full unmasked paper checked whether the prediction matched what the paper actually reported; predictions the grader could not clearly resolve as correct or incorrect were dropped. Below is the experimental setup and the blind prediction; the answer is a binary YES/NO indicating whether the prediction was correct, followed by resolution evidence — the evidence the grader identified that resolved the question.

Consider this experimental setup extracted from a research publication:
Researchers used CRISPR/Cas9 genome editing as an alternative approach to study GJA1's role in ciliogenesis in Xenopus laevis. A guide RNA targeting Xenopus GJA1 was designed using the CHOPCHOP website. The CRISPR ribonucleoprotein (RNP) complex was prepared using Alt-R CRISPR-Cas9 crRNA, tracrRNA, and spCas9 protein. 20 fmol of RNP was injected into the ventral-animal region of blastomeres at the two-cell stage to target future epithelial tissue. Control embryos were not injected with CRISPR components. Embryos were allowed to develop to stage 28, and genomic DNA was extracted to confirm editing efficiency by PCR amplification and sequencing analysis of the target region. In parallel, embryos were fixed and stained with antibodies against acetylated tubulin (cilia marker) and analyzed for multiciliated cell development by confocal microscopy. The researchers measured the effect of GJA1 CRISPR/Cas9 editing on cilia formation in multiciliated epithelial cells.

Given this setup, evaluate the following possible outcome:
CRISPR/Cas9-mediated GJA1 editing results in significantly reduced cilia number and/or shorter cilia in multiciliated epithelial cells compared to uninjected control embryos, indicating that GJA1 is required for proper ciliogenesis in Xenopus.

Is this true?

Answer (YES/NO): YES